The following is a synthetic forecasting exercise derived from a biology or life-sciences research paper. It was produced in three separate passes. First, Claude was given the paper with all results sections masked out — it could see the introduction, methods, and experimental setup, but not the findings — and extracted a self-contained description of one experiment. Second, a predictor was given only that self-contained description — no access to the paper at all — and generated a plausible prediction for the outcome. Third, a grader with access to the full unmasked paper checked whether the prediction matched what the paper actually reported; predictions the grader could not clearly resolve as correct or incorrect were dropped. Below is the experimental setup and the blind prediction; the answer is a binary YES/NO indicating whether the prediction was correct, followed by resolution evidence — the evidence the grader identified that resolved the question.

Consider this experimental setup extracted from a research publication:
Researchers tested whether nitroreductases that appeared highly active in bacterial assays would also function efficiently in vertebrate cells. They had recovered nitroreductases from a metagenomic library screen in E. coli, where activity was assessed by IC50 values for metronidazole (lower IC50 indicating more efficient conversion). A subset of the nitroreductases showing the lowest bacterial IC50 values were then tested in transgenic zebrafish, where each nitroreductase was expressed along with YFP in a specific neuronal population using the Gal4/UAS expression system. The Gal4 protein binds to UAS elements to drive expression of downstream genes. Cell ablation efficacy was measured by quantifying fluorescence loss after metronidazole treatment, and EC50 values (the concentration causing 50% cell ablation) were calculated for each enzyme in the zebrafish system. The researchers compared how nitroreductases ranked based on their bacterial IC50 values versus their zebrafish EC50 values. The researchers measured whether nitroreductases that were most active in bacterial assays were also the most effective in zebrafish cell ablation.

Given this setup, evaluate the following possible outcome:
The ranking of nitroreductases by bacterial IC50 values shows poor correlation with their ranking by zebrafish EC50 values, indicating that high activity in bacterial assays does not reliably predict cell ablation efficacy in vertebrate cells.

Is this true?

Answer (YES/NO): YES